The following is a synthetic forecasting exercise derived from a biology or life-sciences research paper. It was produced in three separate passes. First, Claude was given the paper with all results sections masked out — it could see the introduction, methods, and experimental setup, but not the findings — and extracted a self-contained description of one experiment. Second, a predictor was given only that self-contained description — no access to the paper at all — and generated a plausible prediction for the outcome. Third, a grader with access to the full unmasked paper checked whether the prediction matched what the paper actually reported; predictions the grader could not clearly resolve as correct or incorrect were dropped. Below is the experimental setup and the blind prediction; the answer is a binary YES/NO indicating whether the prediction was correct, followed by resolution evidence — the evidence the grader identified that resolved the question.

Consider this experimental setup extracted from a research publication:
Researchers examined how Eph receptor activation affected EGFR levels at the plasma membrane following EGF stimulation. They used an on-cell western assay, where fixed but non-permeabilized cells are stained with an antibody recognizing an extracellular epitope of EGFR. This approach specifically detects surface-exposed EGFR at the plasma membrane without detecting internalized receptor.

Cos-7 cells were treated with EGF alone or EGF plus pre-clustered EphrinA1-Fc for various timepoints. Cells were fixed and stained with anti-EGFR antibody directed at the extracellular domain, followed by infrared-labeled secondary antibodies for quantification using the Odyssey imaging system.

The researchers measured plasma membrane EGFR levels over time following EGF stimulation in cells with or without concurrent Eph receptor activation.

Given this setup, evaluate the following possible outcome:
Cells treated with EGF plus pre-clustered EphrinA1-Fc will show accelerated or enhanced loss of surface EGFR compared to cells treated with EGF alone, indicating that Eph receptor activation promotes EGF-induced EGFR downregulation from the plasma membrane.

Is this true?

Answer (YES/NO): NO